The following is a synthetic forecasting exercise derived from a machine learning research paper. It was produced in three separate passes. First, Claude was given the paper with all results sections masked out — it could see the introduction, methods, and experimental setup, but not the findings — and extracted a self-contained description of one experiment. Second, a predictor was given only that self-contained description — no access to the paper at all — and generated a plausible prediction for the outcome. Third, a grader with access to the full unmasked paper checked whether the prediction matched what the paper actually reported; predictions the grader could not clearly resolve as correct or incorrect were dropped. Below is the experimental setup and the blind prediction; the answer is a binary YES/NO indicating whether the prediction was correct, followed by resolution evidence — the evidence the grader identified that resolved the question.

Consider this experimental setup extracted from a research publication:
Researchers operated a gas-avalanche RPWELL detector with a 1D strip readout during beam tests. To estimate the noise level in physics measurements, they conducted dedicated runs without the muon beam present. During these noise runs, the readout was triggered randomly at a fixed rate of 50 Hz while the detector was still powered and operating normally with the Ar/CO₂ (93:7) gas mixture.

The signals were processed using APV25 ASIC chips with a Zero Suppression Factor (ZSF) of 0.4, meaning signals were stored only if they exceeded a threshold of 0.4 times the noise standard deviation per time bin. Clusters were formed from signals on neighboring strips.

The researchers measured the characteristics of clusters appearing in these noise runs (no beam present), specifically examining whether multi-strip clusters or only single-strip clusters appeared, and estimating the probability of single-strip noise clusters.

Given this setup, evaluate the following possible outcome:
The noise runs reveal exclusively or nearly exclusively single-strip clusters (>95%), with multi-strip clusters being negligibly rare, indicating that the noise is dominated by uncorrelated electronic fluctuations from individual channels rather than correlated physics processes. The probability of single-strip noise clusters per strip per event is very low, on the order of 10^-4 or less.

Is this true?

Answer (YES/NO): YES